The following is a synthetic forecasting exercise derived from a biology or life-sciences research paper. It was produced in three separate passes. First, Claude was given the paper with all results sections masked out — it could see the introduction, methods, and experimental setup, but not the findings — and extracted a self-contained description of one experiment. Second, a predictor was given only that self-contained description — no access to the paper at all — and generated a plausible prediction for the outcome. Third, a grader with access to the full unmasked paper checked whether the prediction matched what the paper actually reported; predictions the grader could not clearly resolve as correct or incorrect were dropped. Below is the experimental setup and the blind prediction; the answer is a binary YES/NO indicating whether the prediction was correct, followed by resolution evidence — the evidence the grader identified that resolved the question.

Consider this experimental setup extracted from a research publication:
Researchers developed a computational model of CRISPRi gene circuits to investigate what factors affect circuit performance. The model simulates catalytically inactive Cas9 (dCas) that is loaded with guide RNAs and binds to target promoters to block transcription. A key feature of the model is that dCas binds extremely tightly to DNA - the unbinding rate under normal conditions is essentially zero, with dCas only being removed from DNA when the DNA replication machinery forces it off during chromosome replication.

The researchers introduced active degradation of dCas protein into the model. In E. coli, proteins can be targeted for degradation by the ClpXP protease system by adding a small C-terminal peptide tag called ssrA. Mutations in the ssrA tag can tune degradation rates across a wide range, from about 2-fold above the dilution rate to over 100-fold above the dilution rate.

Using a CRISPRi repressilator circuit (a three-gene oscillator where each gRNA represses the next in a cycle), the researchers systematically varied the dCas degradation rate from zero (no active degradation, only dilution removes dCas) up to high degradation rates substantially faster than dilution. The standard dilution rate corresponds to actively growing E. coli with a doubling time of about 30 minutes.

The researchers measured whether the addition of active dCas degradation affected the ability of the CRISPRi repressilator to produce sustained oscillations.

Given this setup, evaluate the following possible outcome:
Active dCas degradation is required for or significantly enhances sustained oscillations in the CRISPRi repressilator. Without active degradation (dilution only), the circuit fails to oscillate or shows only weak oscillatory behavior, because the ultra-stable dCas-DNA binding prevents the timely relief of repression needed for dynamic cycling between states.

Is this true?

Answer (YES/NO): NO